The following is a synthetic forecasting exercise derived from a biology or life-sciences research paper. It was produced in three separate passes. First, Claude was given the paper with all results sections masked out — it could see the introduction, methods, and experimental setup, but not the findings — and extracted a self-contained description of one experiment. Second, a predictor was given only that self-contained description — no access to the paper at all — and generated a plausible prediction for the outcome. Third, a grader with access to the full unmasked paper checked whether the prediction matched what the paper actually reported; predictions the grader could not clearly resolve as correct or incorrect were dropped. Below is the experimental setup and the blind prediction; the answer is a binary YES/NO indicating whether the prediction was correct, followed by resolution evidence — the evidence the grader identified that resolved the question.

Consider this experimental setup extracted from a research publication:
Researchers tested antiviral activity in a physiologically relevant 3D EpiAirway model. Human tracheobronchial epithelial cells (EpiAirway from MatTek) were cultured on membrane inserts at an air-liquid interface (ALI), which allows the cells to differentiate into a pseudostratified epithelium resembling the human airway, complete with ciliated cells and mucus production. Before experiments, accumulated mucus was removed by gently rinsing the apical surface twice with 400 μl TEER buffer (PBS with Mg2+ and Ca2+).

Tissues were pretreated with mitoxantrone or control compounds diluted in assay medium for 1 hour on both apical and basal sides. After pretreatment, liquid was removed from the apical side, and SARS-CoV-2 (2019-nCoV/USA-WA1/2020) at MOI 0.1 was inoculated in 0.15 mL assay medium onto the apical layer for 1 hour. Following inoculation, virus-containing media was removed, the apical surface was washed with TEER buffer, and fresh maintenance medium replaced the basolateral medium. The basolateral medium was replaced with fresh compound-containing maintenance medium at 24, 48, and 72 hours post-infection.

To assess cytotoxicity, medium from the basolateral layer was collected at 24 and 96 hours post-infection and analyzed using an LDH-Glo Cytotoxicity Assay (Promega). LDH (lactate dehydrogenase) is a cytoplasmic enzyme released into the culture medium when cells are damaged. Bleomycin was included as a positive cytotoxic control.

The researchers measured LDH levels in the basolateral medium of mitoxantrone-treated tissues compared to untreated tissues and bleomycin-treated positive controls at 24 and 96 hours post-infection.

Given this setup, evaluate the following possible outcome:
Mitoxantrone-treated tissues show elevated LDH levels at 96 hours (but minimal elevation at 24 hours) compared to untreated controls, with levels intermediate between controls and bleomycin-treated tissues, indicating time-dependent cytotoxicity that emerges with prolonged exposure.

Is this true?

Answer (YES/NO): NO